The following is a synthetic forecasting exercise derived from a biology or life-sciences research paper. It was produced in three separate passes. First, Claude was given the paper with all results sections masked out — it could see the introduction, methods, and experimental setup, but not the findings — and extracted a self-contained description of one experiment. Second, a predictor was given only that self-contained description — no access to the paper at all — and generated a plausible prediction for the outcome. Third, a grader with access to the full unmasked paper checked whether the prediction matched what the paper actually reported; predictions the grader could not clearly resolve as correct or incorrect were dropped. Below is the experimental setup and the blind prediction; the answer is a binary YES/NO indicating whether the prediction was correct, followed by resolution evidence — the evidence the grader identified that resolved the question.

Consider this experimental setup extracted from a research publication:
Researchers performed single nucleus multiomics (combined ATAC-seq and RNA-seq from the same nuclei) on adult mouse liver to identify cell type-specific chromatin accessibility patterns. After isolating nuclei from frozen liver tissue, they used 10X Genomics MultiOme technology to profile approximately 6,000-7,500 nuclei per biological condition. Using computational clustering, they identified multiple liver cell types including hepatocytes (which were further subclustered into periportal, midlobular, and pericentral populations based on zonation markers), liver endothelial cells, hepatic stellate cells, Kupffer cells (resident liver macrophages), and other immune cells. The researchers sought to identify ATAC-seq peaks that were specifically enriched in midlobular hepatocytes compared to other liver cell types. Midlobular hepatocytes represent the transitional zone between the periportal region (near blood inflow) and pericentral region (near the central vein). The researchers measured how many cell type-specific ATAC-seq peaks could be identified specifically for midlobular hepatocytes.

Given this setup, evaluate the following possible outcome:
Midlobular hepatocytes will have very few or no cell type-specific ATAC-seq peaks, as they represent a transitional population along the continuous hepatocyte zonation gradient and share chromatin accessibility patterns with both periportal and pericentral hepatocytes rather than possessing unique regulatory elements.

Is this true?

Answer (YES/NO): YES